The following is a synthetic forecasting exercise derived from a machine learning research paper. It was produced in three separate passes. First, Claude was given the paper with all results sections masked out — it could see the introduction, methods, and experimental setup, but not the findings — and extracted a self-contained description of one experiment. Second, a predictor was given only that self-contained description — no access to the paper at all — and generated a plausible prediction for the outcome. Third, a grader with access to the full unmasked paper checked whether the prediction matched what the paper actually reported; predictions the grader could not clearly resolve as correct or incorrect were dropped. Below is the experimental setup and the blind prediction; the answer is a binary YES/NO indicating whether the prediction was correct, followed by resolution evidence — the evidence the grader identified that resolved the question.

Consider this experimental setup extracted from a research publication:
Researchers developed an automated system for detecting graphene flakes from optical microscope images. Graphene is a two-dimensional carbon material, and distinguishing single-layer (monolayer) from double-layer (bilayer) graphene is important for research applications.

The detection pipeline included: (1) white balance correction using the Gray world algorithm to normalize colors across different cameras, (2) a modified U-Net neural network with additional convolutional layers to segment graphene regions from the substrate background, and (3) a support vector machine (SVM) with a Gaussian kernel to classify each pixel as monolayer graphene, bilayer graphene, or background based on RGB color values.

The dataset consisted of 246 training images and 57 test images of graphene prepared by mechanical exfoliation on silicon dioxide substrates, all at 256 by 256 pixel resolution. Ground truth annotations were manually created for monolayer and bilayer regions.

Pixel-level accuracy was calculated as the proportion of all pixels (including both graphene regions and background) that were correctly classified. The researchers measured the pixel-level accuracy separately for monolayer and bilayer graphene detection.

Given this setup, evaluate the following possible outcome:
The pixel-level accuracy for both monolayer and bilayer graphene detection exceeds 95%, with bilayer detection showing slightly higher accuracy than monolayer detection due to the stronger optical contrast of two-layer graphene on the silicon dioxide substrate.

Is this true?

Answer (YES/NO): NO